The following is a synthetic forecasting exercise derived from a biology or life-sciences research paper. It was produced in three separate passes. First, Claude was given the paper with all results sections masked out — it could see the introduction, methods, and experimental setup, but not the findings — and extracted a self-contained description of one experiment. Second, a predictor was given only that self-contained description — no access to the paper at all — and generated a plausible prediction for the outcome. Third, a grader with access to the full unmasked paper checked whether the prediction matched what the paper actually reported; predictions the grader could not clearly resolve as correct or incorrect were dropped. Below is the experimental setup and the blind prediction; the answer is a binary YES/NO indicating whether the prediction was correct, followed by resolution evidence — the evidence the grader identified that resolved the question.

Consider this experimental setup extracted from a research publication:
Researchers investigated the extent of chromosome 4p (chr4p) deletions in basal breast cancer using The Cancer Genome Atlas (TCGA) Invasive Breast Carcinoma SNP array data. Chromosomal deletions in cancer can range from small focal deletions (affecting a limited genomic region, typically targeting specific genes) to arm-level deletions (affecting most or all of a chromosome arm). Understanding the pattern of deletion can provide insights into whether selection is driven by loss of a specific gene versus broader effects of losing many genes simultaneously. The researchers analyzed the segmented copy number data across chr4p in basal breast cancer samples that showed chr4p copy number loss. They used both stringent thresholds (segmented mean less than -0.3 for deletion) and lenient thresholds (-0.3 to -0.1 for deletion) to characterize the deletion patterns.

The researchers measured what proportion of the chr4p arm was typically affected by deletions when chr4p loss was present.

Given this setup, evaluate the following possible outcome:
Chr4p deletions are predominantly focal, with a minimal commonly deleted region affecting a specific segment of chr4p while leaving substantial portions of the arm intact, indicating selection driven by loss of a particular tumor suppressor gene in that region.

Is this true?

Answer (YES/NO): NO